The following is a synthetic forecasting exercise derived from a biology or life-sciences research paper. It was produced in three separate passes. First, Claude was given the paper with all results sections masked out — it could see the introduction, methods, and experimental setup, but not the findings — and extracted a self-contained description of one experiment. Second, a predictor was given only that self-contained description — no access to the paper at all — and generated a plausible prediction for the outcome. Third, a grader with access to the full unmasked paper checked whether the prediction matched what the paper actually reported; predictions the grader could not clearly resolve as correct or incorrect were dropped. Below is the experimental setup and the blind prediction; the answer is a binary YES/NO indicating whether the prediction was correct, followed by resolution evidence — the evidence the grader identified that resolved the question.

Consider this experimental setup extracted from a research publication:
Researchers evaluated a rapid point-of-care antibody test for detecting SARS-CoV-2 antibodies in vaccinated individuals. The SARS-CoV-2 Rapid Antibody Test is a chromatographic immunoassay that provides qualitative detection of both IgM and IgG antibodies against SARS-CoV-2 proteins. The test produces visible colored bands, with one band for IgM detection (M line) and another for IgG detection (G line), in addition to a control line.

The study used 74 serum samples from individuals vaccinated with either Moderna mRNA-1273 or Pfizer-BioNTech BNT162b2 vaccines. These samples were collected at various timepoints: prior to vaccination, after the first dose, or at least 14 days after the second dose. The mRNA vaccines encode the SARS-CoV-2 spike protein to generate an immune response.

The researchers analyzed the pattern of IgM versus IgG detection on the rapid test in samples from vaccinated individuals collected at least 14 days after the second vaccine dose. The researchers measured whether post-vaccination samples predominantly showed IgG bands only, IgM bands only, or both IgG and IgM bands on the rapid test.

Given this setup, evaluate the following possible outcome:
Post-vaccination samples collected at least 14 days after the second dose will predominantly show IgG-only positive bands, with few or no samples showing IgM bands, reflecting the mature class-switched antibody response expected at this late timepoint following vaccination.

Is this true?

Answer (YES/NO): YES